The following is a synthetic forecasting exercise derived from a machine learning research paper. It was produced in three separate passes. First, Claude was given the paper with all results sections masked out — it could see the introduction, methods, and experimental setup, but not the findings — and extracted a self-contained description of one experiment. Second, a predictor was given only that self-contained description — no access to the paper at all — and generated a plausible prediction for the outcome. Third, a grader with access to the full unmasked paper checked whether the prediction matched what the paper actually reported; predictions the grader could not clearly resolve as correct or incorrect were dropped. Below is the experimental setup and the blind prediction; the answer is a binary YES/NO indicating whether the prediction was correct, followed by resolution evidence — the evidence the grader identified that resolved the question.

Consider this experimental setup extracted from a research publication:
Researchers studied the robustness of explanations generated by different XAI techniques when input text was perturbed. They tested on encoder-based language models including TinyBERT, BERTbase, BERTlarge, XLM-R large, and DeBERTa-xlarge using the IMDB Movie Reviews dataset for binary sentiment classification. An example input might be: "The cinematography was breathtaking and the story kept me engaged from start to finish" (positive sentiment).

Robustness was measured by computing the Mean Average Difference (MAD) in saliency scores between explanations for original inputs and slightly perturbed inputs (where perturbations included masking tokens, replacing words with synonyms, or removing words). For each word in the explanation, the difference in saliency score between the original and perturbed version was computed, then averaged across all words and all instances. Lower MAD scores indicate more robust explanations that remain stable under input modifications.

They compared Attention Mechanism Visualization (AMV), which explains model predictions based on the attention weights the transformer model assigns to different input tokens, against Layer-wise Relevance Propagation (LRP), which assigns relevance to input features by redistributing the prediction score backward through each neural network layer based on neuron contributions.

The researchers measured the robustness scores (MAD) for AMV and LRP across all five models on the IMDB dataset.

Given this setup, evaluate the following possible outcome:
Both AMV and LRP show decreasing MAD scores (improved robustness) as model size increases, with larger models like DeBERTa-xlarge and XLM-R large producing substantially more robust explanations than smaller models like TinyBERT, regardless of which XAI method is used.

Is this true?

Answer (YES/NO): NO